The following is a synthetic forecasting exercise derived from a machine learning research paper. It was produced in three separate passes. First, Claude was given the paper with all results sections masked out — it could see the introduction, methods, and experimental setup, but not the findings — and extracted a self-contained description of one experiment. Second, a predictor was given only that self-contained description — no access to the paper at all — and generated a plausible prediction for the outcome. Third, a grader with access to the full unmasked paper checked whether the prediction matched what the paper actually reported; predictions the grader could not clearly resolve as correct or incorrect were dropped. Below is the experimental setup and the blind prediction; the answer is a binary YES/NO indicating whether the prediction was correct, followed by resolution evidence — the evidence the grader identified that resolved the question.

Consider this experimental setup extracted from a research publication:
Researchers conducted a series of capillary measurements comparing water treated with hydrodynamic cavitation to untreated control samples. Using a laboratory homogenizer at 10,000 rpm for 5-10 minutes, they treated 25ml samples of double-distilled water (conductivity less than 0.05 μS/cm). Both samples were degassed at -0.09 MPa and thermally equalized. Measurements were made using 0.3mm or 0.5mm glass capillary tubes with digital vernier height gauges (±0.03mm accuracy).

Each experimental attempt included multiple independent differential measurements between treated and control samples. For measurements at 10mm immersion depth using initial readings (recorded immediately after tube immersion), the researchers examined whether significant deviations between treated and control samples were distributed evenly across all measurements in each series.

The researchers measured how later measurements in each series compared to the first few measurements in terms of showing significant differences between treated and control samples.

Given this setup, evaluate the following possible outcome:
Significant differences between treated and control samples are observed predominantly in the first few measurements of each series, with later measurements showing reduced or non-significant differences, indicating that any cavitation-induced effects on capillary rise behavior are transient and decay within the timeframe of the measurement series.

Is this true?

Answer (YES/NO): YES